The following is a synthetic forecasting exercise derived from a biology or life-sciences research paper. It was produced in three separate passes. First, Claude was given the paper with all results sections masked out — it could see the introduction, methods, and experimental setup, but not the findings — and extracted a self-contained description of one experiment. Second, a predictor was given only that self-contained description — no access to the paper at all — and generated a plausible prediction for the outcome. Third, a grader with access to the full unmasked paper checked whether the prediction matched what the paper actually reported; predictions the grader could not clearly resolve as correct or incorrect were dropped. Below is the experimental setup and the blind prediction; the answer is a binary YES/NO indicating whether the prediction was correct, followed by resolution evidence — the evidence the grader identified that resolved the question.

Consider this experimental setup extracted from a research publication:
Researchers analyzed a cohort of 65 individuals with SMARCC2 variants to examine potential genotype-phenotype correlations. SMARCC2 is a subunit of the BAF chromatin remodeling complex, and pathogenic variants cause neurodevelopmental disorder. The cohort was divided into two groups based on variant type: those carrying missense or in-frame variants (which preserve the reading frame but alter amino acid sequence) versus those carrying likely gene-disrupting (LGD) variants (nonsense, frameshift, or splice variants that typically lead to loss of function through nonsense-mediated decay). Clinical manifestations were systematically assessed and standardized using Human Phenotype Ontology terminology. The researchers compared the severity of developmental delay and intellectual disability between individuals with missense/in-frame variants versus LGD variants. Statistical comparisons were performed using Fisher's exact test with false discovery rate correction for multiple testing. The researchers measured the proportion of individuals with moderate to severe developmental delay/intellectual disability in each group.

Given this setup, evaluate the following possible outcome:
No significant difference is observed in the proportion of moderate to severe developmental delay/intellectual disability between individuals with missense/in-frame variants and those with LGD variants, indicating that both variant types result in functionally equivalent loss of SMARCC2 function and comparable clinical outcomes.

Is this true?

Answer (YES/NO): NO